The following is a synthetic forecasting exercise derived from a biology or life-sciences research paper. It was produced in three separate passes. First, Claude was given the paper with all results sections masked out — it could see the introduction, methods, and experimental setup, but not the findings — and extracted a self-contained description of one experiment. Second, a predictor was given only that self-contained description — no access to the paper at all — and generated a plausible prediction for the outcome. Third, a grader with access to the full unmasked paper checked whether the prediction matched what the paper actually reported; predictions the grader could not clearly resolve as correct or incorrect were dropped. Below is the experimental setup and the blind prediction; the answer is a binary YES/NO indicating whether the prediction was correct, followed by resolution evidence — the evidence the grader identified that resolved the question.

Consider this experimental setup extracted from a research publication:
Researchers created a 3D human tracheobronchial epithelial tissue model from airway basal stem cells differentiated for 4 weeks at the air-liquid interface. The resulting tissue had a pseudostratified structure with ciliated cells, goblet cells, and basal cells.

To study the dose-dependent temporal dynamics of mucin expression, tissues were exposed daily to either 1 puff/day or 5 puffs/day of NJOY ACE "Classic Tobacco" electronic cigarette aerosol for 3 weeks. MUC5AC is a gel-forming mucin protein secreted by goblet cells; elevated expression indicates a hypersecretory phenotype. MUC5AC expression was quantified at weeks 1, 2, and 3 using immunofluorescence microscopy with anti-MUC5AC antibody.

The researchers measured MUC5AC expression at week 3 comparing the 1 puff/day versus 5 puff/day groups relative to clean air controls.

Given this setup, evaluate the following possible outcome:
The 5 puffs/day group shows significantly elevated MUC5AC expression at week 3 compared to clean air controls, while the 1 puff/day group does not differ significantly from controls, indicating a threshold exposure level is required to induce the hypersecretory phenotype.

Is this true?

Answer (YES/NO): NO